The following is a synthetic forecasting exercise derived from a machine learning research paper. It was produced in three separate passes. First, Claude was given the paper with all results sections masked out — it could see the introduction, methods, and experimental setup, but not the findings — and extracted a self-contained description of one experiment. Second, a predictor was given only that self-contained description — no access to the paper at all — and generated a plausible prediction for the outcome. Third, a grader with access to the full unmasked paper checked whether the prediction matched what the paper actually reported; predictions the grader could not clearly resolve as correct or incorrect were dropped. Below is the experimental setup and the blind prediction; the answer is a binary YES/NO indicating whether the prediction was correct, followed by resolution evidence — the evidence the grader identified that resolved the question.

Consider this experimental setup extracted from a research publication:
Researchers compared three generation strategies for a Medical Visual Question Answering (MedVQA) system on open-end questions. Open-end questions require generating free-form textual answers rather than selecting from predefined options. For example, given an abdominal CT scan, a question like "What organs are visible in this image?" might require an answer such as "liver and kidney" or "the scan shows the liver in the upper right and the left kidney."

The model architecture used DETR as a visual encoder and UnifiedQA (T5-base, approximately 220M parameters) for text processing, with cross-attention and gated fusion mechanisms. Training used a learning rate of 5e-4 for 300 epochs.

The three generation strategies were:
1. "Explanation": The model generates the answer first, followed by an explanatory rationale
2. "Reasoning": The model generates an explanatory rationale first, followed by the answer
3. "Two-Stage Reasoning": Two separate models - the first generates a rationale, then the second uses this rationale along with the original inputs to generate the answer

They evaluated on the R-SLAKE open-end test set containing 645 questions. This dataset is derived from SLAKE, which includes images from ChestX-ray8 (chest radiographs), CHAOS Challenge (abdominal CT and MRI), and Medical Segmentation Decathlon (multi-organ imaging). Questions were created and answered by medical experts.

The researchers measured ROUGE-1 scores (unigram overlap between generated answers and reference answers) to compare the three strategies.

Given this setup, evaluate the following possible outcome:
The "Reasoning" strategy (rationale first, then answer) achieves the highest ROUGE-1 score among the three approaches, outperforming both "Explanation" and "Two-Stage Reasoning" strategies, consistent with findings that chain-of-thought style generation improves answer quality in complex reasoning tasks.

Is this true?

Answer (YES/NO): YES